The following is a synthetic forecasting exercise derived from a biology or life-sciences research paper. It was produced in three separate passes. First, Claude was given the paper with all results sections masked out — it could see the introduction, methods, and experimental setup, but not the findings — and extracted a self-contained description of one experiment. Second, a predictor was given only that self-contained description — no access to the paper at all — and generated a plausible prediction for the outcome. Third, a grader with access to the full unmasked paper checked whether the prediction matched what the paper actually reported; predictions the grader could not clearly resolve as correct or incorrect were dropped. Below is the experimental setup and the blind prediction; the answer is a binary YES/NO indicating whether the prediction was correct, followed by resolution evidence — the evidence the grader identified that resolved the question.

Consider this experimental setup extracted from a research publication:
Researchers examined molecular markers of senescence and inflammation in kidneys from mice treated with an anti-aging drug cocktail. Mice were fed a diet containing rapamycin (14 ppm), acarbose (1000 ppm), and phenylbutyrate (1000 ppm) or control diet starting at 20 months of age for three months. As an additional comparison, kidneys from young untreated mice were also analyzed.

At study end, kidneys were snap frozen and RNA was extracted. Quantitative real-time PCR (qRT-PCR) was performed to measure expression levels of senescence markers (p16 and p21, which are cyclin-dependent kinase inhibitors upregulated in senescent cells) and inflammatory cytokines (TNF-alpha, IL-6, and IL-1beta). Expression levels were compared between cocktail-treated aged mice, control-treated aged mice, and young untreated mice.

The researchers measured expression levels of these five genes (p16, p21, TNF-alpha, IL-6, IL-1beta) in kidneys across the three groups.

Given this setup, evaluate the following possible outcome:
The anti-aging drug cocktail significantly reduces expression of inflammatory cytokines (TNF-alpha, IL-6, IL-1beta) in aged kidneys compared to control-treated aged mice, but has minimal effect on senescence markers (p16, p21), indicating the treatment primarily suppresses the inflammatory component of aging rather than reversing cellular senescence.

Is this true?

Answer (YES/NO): NO